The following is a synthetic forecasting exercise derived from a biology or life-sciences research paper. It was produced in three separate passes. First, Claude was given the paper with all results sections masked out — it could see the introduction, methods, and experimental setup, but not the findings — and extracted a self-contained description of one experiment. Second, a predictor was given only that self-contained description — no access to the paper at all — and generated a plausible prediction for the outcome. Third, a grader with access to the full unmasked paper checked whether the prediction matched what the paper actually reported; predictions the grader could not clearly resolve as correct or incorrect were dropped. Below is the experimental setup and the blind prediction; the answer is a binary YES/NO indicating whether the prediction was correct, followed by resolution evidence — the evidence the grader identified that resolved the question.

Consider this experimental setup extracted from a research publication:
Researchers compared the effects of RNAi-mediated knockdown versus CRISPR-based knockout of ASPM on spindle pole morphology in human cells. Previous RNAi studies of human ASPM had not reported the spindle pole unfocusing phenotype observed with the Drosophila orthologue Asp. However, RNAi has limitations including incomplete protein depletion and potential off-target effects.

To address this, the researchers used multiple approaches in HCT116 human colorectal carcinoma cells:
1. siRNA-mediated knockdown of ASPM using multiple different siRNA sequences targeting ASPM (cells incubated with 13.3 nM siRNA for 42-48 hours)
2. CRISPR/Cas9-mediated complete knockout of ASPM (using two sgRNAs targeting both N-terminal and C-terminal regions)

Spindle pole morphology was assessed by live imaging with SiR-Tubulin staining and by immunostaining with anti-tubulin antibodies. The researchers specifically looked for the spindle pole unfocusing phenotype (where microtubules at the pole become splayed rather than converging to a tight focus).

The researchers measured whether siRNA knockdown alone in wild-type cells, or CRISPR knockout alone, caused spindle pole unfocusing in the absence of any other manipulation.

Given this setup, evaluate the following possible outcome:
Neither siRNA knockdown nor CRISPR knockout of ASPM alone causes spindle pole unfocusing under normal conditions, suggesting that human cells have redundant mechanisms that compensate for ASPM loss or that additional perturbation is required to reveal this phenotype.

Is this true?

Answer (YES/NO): YES